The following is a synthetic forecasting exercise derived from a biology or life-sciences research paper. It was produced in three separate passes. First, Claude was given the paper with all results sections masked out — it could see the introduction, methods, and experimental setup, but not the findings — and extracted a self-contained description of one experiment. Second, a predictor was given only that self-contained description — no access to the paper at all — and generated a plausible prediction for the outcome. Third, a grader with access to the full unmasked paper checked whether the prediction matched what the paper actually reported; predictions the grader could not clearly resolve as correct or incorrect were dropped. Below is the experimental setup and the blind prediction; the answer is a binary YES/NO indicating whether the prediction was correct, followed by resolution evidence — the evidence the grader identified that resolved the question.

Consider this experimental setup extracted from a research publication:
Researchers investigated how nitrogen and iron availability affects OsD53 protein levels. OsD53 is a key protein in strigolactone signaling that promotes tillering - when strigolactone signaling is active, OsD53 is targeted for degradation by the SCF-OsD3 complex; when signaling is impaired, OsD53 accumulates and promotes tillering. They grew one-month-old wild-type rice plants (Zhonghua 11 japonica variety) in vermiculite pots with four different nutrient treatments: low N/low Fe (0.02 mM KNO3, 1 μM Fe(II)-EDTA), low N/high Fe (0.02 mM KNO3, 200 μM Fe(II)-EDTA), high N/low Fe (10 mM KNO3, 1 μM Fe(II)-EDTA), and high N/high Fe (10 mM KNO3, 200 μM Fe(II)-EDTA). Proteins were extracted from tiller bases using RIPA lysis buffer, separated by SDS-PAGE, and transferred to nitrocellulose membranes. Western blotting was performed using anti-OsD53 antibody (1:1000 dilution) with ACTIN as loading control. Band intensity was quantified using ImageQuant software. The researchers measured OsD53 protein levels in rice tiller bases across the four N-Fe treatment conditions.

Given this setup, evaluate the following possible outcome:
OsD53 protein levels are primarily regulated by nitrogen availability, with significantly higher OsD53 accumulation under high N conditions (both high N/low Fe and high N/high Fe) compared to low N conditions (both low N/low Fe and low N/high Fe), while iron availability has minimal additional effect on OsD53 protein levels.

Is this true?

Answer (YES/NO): NO